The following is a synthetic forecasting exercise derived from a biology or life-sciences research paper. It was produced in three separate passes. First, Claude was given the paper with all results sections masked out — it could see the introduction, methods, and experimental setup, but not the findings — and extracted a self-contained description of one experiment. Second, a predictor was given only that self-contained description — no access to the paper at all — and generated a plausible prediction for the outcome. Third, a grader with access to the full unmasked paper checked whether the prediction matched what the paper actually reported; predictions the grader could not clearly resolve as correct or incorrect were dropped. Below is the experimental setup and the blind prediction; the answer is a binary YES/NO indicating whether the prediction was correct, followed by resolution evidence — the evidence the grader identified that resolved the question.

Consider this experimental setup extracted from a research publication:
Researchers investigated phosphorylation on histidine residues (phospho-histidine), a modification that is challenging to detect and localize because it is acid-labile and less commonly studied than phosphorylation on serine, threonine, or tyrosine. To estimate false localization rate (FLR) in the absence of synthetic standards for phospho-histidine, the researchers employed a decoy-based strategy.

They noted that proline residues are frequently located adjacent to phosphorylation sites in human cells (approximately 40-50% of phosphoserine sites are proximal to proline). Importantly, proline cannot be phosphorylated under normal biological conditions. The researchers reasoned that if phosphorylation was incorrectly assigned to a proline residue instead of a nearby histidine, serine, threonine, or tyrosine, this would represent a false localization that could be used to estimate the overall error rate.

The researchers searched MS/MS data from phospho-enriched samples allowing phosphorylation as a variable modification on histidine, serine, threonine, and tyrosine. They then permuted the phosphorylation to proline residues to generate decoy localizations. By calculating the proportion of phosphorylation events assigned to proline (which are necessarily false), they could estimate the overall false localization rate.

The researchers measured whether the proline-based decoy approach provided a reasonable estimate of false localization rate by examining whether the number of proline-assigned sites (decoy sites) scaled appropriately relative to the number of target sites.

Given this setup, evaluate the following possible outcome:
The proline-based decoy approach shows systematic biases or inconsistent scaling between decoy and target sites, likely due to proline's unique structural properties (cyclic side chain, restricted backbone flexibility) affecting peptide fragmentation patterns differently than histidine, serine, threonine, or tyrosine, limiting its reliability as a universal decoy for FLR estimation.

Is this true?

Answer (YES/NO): NO